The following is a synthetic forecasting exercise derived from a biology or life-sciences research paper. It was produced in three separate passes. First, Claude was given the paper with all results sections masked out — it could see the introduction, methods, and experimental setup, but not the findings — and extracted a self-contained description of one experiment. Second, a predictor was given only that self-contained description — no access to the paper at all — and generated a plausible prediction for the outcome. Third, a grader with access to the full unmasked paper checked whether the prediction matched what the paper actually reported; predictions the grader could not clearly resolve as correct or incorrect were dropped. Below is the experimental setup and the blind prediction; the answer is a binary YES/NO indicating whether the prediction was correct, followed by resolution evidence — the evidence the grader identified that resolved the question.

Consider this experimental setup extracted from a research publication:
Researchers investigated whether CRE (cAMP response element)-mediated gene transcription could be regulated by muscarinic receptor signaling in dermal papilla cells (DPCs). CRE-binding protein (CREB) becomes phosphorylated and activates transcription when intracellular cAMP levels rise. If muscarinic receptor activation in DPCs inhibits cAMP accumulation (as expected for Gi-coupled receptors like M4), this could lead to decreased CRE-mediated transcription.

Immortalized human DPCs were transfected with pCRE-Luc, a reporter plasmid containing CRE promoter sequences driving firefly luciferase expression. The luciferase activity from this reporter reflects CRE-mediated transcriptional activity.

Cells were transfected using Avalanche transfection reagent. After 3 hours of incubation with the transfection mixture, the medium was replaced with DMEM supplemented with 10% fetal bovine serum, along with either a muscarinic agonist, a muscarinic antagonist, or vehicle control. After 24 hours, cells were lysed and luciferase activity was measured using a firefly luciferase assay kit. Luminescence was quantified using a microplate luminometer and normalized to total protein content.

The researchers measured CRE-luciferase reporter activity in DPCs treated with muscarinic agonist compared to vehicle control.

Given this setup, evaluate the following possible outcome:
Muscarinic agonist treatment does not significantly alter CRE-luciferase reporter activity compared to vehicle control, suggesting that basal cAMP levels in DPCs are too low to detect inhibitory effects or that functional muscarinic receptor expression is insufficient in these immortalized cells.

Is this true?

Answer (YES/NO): NO